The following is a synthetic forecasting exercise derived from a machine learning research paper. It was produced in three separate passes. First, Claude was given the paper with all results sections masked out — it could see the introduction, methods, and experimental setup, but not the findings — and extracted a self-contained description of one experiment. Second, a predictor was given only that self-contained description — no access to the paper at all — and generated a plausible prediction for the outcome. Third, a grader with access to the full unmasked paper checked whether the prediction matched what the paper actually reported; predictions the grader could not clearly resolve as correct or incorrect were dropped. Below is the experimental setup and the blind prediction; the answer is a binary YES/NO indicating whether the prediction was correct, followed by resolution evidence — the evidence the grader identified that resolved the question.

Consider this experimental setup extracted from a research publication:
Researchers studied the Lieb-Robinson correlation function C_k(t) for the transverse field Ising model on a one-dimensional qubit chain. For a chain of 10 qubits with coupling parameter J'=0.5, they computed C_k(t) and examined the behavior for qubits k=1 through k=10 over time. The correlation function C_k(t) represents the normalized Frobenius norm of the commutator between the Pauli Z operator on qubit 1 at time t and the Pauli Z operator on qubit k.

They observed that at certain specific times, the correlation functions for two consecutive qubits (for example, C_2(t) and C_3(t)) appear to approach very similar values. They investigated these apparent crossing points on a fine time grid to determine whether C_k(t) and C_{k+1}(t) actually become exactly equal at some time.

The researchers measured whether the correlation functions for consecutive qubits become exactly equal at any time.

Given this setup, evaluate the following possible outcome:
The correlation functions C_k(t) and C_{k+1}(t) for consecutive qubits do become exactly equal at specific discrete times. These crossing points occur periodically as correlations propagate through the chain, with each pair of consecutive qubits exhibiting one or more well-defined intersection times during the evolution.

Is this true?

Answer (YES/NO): NO